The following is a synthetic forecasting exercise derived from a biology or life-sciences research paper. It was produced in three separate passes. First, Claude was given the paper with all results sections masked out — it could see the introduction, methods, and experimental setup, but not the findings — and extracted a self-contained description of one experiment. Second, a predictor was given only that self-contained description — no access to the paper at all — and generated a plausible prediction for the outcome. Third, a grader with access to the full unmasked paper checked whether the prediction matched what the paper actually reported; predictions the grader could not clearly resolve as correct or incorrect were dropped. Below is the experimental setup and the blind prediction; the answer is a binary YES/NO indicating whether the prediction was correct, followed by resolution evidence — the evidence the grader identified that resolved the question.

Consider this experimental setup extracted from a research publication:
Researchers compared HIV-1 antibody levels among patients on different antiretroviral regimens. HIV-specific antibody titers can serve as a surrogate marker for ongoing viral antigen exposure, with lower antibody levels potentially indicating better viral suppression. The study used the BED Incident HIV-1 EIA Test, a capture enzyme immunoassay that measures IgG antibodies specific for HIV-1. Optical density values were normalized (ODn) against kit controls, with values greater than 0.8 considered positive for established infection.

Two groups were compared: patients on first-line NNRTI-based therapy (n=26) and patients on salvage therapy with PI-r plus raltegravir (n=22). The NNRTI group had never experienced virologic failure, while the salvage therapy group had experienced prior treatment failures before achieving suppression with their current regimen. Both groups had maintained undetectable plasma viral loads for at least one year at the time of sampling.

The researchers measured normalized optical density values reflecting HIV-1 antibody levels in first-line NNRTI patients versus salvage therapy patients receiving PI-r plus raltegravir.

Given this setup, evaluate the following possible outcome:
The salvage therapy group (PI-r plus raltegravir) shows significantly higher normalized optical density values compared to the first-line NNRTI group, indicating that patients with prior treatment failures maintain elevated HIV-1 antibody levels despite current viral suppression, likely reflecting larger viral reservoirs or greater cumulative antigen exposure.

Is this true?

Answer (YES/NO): NO